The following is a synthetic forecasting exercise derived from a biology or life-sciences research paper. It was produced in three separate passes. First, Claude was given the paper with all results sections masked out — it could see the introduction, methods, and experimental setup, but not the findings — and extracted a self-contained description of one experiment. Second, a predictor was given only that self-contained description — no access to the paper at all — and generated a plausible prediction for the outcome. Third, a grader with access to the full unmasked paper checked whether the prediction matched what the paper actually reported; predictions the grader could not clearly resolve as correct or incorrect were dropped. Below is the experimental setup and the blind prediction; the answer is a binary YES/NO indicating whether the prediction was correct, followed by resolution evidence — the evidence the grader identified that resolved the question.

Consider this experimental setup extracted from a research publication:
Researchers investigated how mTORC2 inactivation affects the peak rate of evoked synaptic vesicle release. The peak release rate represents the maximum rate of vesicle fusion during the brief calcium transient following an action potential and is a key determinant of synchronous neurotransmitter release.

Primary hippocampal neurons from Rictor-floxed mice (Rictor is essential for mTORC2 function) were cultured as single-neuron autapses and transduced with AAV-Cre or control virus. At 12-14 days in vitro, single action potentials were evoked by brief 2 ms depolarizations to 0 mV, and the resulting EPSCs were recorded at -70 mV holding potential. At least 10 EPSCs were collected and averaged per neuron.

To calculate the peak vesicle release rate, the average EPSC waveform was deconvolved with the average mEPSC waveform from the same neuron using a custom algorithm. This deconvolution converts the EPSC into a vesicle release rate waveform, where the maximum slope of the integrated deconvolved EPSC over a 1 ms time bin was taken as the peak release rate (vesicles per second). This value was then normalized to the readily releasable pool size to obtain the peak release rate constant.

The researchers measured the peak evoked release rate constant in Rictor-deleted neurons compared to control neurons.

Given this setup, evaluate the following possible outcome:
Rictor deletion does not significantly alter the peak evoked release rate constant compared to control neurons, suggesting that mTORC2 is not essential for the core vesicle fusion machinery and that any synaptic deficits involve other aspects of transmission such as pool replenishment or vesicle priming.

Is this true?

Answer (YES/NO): NO